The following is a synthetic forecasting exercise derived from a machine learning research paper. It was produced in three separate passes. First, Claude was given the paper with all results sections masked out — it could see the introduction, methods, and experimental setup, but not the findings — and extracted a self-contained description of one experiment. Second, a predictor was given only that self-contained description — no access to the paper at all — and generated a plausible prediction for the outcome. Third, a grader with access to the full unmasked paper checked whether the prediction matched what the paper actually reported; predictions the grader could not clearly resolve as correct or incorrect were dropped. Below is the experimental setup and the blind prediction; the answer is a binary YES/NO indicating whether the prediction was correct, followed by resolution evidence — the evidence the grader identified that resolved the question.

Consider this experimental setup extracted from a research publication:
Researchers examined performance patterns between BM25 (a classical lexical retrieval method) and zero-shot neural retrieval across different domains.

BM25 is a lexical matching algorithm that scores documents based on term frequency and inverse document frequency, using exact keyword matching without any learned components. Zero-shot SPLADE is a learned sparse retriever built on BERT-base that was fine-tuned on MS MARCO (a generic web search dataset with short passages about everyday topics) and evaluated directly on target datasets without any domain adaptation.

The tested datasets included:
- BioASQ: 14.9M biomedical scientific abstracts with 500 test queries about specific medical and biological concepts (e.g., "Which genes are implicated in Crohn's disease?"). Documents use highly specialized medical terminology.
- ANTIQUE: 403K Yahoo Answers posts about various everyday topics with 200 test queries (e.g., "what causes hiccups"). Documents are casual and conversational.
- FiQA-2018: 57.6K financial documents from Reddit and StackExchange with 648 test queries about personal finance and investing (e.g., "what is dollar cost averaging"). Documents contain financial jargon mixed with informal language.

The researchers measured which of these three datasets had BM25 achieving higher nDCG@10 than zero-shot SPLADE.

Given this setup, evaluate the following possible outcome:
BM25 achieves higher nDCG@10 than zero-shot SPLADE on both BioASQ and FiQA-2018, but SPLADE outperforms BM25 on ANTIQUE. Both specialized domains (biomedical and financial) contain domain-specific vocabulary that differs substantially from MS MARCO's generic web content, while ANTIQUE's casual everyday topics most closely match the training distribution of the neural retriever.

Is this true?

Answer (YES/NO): NO